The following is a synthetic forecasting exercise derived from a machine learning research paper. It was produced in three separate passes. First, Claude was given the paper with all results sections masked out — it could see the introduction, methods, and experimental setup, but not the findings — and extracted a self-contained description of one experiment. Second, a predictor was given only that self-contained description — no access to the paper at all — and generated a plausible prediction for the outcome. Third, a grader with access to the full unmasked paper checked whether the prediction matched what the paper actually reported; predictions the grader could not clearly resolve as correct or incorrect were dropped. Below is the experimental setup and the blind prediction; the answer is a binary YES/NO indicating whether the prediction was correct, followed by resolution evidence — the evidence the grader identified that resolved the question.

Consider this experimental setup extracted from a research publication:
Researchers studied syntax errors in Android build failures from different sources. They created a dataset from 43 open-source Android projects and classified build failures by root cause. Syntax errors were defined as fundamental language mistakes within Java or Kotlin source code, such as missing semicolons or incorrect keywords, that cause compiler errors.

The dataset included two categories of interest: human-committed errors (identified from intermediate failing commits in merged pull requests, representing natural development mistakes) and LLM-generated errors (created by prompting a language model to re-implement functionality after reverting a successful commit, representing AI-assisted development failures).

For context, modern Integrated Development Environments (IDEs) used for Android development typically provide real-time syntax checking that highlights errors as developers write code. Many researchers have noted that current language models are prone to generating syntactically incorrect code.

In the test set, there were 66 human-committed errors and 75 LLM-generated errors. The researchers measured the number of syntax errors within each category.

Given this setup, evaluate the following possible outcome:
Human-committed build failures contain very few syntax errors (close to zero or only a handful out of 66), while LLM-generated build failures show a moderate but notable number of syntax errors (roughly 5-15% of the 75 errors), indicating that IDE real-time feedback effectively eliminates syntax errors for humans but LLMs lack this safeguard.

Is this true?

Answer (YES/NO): NO